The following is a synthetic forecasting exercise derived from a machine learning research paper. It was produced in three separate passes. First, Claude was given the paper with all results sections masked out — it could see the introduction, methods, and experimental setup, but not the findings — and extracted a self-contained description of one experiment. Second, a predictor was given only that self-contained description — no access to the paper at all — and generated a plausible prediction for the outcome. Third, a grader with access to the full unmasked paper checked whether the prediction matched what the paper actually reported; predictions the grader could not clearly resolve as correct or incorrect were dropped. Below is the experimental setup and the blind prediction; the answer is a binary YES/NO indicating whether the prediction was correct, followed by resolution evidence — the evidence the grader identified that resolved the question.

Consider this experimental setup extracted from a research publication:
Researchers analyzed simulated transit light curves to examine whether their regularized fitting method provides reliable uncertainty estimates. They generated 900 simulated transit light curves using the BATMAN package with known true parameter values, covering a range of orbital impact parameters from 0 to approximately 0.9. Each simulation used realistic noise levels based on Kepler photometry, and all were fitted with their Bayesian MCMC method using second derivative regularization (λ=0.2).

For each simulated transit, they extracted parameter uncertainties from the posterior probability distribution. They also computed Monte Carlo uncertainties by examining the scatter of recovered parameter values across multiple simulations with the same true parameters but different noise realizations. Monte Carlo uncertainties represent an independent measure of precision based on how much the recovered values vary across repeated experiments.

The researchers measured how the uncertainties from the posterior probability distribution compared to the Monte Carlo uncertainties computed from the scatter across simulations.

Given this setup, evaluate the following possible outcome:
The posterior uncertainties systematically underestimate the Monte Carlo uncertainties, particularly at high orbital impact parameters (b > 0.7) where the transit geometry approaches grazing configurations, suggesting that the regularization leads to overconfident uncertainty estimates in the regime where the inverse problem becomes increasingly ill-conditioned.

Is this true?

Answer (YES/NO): NO